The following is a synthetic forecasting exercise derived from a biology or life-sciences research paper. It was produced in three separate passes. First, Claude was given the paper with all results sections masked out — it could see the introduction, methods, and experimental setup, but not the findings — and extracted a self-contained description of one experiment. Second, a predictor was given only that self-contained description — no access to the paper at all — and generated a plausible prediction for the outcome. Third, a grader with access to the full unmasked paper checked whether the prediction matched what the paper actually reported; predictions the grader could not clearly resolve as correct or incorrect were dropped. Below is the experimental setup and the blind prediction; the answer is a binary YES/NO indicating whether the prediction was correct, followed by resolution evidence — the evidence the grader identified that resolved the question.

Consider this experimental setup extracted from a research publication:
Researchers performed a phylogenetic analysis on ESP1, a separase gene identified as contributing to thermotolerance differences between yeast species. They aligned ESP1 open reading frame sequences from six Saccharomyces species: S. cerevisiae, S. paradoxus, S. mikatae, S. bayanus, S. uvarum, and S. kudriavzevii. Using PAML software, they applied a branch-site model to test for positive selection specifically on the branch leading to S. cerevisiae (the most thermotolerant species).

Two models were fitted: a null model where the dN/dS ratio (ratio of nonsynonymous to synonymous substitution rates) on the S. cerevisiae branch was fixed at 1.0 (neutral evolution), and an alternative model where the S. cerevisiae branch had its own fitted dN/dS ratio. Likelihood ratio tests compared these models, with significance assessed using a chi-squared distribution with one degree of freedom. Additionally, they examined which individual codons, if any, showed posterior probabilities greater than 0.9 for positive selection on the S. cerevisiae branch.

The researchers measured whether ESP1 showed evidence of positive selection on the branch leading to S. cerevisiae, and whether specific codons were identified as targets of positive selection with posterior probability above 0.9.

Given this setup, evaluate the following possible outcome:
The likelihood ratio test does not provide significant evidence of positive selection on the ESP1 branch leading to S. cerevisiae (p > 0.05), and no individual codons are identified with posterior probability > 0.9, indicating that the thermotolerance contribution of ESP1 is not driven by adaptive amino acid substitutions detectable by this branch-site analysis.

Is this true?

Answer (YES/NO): NO